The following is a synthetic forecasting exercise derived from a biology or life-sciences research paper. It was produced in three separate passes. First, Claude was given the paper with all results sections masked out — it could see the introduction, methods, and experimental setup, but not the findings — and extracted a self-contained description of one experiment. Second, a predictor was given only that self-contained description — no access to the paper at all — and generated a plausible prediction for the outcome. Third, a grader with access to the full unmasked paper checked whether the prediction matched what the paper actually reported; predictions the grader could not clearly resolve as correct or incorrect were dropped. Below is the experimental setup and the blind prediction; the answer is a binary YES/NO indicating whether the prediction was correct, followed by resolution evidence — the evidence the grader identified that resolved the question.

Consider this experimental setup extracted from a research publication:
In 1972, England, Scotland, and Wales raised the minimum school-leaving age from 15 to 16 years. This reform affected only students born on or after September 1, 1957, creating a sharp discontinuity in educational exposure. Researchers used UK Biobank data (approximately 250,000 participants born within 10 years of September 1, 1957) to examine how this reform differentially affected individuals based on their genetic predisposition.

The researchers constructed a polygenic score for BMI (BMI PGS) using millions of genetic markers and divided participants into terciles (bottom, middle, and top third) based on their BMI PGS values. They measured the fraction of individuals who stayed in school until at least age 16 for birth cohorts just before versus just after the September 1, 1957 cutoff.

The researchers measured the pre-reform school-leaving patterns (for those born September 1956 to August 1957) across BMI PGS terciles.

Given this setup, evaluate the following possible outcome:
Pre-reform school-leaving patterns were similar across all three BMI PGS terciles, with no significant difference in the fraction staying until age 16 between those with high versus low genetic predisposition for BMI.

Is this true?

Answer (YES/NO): NO